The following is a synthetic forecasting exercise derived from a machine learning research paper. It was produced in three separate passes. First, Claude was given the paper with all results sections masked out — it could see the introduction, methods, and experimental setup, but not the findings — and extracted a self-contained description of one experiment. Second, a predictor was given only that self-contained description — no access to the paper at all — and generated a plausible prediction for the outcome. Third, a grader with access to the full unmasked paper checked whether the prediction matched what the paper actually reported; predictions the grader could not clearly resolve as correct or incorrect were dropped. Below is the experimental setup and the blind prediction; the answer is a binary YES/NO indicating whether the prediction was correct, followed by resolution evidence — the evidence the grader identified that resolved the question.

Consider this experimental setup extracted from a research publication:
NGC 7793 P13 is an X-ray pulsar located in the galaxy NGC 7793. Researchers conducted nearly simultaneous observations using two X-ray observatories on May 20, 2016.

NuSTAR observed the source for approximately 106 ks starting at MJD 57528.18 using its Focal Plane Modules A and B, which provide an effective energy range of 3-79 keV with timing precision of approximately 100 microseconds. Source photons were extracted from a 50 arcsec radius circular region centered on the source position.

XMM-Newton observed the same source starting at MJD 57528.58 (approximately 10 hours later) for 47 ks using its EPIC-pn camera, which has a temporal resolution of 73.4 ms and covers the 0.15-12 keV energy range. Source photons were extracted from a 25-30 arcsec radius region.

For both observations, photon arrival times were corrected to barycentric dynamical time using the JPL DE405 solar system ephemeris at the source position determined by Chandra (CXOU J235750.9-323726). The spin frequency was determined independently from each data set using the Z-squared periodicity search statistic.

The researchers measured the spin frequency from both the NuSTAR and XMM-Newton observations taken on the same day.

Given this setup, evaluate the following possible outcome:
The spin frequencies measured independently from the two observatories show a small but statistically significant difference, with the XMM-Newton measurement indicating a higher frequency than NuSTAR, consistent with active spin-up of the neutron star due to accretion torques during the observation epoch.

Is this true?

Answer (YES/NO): NO